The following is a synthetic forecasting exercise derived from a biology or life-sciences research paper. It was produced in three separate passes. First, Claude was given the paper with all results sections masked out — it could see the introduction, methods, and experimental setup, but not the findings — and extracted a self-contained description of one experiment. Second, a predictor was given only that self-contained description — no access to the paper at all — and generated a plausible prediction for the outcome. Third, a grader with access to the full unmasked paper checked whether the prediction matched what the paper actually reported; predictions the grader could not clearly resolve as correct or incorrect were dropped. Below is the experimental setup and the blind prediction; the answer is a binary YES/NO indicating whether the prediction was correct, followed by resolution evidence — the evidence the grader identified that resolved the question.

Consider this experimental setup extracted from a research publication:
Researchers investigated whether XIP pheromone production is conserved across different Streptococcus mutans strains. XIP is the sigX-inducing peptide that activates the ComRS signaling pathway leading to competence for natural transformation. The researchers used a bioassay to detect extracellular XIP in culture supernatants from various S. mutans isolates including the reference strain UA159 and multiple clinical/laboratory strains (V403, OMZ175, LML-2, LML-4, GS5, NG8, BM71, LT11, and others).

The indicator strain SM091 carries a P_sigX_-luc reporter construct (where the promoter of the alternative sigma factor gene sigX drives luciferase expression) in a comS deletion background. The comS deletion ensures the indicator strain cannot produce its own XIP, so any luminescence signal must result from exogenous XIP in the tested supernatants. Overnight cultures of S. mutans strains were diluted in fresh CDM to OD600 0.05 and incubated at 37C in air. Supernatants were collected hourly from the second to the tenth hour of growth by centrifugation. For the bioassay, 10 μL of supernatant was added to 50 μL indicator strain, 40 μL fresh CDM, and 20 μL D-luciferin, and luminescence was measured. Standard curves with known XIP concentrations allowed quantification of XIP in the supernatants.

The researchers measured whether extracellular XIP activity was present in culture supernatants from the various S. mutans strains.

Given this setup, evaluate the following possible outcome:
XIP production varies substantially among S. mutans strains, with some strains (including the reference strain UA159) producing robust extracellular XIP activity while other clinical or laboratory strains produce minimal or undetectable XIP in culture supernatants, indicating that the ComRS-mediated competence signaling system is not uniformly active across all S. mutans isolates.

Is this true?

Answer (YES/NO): NO